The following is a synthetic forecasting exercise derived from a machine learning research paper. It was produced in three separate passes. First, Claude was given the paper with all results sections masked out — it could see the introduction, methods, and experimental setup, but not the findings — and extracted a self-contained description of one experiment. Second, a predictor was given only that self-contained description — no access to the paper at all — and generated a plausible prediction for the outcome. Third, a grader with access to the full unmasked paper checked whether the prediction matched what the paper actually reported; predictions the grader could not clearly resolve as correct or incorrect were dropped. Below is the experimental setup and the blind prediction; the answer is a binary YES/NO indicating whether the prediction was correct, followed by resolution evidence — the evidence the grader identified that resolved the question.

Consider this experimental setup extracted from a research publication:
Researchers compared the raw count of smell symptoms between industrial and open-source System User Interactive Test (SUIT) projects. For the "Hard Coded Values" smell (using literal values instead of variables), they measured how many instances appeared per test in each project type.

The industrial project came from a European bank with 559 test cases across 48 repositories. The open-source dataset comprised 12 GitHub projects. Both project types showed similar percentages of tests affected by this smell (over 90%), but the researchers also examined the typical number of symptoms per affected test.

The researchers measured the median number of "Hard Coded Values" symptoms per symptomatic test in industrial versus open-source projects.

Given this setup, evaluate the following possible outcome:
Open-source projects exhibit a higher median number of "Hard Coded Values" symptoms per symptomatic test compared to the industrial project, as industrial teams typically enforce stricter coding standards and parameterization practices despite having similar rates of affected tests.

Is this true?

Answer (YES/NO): YES